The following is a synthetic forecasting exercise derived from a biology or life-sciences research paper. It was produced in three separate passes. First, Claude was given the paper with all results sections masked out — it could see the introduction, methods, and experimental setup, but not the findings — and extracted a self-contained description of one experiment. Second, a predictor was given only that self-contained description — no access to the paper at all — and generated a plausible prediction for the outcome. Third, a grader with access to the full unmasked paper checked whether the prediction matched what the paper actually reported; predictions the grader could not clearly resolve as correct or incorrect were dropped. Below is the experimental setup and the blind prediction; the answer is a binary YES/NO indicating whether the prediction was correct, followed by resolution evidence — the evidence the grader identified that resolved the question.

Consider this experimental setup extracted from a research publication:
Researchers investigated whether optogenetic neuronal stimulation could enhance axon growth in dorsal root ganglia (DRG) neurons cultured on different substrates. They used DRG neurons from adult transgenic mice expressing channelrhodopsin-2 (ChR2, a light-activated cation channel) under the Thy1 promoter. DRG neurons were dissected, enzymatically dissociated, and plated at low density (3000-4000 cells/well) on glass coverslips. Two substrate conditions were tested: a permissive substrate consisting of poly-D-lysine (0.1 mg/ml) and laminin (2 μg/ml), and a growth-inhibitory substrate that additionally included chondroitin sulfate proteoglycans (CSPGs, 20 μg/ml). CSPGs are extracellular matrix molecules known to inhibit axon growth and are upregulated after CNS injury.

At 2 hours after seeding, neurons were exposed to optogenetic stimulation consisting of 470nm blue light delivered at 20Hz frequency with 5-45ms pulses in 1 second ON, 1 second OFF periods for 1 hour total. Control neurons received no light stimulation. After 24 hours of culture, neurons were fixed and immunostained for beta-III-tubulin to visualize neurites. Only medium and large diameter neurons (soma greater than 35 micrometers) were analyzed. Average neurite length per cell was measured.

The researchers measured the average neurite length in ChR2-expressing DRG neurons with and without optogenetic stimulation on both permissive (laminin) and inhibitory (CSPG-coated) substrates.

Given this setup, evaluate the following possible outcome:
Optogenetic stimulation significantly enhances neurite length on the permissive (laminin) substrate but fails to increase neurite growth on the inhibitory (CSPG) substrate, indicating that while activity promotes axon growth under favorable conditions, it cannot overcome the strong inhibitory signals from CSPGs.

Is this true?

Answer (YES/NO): YES